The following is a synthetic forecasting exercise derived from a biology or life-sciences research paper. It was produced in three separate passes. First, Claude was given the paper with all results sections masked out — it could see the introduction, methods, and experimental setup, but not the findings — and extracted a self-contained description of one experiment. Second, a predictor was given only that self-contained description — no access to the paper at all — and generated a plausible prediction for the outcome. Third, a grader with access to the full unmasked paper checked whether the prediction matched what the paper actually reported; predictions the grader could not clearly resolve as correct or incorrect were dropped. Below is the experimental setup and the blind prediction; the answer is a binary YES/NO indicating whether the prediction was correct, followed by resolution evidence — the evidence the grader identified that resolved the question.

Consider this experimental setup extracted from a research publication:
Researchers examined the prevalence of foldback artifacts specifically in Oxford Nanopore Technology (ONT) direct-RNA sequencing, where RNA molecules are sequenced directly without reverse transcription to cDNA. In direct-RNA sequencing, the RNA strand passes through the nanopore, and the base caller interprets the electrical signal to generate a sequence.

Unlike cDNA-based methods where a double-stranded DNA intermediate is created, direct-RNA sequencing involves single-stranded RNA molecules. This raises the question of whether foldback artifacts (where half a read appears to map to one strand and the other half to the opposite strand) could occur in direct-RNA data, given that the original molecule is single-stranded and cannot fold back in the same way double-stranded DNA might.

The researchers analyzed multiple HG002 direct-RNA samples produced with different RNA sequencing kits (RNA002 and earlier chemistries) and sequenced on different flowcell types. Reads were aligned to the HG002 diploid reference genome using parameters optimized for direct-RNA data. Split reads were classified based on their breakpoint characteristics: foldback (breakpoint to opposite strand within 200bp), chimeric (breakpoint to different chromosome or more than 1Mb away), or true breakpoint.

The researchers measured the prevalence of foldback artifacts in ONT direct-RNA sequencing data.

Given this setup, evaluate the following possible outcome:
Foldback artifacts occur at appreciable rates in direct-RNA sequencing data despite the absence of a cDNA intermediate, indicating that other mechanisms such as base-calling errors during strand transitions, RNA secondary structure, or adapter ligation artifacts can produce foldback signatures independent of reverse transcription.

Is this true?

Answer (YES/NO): NO